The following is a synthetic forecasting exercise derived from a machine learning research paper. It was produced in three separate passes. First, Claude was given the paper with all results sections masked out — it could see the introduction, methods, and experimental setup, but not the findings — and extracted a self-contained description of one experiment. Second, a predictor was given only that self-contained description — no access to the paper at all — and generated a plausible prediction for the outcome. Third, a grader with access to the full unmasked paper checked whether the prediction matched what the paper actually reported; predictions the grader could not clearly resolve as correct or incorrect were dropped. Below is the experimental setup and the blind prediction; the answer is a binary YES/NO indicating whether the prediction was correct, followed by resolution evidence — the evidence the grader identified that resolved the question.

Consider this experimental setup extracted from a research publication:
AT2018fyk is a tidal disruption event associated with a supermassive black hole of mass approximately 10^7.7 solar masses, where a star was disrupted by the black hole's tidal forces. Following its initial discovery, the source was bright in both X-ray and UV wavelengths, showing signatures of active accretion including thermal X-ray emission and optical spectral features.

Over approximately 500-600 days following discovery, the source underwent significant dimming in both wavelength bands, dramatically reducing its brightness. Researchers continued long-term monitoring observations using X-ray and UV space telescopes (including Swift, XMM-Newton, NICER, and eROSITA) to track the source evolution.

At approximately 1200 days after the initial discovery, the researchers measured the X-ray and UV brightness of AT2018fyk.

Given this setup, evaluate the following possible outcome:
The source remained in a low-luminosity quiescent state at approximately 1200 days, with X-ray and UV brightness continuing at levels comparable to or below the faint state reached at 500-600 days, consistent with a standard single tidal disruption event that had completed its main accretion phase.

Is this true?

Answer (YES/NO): NO